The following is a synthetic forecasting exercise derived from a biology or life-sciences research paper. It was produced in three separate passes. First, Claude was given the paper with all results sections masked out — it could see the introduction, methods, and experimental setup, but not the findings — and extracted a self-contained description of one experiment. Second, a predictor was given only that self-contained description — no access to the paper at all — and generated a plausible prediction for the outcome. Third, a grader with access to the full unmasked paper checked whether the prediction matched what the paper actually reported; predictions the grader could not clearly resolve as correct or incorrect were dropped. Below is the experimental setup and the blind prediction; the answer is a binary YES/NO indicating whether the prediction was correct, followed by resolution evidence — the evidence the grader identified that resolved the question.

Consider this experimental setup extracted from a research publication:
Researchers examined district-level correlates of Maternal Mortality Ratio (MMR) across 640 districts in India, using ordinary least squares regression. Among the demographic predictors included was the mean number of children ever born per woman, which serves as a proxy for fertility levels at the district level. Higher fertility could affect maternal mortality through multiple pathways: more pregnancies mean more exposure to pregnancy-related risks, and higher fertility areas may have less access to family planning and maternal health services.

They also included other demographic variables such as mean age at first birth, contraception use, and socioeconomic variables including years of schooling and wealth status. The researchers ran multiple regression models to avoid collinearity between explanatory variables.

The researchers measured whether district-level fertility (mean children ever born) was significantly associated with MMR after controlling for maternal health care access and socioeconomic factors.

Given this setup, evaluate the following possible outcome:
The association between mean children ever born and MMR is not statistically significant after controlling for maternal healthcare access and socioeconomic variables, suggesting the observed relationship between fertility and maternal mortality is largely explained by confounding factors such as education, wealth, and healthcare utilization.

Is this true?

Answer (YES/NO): NO